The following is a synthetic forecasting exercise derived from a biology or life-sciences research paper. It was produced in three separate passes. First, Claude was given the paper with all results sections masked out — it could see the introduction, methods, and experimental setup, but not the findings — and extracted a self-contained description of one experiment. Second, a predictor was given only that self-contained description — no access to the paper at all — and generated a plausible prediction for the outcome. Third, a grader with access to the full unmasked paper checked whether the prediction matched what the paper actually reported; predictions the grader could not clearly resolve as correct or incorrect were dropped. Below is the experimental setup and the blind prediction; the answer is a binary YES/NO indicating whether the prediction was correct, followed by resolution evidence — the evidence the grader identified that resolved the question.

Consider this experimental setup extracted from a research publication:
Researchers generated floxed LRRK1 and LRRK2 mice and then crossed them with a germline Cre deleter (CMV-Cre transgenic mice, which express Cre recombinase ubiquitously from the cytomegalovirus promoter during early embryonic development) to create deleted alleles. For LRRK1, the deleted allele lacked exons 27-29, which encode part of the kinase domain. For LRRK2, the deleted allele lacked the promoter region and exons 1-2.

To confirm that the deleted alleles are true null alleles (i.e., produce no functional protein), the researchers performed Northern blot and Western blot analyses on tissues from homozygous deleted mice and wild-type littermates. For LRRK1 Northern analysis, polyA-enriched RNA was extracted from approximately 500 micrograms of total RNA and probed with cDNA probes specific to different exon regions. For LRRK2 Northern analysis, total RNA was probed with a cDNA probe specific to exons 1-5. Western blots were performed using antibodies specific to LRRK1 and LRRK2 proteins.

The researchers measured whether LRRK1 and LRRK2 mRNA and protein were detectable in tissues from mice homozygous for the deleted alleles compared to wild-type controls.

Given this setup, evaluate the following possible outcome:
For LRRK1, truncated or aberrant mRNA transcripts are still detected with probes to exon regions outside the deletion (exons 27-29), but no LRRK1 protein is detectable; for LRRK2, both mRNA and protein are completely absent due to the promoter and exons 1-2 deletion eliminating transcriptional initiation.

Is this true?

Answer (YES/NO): YES